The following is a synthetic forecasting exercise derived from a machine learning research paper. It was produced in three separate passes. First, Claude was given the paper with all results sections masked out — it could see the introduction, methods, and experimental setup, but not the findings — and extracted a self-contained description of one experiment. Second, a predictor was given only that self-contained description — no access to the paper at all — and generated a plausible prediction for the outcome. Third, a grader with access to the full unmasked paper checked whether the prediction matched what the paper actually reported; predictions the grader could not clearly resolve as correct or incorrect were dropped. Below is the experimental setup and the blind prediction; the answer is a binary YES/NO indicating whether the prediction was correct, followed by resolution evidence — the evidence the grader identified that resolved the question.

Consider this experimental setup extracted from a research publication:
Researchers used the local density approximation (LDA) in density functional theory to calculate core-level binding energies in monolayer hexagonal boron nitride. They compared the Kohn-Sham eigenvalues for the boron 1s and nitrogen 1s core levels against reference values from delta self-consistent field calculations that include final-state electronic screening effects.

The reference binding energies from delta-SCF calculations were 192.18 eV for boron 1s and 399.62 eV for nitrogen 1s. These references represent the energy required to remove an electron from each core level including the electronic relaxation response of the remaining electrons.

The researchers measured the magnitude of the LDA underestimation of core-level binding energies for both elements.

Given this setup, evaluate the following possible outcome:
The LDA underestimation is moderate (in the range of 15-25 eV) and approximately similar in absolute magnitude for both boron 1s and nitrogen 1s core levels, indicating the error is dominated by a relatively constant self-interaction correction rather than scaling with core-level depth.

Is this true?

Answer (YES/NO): NO